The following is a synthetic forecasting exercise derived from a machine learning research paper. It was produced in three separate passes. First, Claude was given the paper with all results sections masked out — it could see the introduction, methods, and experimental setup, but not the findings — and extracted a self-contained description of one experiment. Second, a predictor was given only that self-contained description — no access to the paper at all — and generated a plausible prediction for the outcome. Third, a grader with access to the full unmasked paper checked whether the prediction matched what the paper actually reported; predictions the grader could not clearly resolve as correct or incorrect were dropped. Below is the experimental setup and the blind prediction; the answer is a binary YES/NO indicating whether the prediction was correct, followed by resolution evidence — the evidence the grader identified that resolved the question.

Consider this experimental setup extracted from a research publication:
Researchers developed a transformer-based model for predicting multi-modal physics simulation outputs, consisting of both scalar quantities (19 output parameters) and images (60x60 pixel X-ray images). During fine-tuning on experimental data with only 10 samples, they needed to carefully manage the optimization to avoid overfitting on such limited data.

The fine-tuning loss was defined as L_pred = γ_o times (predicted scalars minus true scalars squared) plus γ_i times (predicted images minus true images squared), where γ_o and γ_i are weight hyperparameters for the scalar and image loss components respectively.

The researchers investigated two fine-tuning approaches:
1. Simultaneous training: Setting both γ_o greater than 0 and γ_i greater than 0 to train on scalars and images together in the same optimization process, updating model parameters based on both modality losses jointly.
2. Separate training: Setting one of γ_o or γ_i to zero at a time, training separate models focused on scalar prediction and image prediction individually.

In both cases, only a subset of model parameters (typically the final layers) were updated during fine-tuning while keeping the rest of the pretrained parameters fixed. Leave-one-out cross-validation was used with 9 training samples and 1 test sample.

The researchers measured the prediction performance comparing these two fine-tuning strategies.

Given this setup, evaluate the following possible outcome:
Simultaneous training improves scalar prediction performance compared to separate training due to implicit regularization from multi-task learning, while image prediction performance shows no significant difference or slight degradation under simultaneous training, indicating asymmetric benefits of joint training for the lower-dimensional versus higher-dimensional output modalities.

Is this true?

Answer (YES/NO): NO